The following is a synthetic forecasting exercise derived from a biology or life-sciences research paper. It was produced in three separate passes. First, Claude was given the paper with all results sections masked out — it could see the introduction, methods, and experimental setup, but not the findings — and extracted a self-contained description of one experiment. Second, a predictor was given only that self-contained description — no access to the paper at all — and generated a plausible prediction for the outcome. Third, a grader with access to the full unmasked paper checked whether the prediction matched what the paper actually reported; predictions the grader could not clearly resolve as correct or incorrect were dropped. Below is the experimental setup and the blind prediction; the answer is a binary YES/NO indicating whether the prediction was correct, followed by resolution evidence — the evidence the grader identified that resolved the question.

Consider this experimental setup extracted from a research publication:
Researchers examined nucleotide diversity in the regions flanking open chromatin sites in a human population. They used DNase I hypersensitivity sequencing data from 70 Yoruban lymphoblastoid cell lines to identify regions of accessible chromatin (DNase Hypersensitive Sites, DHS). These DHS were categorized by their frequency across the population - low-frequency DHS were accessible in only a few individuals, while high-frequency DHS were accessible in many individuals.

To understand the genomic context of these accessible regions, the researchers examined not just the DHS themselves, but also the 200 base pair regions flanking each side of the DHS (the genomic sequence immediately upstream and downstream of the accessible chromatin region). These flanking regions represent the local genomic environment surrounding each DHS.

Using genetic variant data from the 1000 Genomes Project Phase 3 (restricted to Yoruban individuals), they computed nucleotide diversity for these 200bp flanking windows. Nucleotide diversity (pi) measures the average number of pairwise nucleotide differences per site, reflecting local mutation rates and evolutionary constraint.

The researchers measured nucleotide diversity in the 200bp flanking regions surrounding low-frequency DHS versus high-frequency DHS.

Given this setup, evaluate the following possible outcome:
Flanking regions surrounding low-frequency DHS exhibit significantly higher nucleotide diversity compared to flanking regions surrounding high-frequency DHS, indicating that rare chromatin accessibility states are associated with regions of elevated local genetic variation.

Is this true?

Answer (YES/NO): YES